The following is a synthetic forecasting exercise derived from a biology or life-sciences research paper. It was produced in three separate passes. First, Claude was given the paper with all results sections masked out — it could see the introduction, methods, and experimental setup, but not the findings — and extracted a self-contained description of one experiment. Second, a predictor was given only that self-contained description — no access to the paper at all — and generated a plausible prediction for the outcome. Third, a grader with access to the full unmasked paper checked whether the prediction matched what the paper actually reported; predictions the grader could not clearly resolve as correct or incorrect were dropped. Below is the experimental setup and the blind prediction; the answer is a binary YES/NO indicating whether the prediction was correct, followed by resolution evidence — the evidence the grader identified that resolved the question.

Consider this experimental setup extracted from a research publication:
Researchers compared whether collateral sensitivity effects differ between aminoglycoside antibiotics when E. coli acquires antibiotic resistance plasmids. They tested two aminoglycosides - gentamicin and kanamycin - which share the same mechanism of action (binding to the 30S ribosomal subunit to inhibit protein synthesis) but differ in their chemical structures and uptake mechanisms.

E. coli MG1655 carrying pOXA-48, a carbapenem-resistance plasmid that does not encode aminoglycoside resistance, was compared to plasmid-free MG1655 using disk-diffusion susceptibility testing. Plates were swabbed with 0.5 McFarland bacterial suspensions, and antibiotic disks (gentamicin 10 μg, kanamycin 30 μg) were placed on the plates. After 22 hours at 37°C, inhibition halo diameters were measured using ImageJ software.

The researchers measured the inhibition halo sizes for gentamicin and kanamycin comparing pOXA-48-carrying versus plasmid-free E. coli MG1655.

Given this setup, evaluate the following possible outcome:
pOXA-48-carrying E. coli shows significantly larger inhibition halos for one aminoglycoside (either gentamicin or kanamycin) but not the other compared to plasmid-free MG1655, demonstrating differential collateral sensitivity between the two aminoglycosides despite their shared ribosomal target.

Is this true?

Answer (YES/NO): NO